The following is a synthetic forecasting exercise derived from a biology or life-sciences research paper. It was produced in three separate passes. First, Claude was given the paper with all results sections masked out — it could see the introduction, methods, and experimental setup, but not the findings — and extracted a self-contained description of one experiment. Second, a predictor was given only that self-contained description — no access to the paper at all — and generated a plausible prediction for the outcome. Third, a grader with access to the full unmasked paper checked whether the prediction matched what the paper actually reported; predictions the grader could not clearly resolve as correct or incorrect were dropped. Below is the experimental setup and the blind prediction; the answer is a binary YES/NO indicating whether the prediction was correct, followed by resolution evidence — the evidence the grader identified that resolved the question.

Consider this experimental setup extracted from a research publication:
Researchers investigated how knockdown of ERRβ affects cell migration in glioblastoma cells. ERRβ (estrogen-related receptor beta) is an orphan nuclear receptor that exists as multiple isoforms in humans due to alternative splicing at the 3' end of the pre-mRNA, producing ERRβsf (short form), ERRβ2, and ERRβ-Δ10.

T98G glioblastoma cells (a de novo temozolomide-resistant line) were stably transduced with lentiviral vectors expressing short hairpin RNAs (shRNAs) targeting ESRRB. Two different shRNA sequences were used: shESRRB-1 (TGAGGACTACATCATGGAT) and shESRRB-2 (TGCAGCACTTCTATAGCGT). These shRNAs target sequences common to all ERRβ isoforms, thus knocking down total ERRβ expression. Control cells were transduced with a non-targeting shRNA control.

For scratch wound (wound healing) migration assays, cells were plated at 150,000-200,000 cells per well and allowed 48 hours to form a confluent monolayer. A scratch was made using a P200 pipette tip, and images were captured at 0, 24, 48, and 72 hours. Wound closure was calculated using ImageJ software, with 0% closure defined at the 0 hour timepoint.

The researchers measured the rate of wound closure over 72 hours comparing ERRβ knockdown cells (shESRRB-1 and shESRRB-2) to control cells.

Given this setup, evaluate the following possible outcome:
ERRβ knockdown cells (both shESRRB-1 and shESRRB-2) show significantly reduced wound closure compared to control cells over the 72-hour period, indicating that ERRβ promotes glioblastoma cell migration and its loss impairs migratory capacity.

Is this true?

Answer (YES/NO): NO